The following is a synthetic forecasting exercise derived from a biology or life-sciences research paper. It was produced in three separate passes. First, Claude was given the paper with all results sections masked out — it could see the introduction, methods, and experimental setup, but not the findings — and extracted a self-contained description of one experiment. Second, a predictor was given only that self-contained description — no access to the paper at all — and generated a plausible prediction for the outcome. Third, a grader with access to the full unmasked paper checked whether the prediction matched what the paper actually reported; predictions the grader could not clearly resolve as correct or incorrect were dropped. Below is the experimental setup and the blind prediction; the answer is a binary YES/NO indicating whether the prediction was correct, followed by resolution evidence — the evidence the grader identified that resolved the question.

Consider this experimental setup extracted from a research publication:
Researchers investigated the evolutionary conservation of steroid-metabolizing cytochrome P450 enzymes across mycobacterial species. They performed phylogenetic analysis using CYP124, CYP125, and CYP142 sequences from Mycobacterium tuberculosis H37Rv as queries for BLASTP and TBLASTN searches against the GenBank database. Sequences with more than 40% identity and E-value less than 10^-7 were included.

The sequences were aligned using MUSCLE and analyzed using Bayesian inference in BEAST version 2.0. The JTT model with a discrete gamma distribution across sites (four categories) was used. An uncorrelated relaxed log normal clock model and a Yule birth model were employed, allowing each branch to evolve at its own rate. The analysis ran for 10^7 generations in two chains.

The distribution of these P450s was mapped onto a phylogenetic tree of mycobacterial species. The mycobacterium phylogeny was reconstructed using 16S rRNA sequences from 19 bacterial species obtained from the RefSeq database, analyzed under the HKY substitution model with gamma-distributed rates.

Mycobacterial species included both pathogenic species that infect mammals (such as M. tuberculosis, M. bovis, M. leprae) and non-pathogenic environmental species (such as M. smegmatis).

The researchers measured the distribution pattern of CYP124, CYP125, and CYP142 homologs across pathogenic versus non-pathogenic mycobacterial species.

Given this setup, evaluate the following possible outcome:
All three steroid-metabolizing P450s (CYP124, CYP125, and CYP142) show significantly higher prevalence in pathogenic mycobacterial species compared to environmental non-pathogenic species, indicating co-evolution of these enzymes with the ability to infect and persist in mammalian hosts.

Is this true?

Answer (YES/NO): NO